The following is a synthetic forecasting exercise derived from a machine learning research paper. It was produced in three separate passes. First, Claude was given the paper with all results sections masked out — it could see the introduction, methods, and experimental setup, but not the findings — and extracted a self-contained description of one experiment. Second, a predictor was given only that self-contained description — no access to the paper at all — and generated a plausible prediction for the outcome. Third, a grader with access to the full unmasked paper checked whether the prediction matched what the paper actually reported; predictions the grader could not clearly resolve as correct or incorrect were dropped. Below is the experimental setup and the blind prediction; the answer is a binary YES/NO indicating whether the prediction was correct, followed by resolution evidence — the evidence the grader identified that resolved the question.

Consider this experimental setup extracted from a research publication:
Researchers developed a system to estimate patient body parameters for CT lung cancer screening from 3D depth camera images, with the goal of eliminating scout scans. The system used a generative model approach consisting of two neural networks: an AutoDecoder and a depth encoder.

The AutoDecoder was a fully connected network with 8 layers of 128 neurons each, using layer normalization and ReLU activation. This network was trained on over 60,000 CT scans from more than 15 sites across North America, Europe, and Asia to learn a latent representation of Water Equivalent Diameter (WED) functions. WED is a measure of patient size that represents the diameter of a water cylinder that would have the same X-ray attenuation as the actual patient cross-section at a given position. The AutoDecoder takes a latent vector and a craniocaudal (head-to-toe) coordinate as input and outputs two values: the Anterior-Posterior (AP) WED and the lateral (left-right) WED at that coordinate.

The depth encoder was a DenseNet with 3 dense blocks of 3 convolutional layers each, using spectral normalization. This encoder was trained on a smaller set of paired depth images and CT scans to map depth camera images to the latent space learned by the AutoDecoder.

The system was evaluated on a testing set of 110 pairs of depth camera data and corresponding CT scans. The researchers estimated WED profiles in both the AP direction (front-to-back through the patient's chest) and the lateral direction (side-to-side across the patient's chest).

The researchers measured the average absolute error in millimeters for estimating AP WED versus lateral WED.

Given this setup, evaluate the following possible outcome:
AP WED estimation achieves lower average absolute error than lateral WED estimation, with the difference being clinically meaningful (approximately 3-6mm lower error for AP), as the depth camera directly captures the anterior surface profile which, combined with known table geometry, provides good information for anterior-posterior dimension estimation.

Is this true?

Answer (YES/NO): YES